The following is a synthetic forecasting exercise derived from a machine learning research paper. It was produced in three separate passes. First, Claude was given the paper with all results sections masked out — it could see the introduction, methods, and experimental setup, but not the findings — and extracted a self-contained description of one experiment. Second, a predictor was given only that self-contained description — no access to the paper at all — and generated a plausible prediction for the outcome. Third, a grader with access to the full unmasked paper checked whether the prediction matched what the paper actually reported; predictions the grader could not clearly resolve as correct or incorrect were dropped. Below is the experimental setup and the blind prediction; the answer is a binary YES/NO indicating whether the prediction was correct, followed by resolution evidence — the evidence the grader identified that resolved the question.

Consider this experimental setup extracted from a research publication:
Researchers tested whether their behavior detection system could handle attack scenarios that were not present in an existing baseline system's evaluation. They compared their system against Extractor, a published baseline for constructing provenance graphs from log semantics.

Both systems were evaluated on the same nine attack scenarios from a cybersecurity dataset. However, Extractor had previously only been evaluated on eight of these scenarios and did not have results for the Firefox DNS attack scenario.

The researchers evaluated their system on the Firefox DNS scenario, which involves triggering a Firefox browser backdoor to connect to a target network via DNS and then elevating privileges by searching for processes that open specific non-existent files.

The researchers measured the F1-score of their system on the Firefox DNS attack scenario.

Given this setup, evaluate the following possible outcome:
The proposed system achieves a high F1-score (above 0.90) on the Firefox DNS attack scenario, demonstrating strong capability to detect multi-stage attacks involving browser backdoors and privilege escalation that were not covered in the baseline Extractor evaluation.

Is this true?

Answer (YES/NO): YES